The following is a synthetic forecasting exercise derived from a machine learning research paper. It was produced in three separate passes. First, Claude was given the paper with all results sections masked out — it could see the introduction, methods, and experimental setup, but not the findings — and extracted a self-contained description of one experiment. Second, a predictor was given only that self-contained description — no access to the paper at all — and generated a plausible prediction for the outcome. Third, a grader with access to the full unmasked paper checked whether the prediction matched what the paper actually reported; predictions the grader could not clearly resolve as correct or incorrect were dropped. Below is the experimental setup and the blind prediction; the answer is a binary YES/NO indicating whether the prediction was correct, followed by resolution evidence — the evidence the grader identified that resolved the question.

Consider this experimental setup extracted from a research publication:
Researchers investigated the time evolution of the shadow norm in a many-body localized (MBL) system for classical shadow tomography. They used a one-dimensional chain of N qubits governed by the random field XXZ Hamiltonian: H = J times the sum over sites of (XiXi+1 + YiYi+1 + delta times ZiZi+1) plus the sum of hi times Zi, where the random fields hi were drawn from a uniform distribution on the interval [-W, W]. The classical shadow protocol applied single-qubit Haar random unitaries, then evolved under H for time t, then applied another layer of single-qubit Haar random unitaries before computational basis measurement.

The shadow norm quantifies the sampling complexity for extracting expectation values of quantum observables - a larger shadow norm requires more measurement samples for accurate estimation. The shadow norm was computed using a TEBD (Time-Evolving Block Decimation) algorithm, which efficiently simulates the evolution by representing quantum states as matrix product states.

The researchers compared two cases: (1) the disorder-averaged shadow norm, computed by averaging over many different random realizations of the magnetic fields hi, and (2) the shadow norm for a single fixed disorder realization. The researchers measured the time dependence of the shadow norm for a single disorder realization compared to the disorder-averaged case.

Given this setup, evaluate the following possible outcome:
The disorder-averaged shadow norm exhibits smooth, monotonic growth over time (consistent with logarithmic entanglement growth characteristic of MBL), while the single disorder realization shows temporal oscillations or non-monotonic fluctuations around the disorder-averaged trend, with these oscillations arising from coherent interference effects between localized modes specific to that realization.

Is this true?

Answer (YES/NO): YES